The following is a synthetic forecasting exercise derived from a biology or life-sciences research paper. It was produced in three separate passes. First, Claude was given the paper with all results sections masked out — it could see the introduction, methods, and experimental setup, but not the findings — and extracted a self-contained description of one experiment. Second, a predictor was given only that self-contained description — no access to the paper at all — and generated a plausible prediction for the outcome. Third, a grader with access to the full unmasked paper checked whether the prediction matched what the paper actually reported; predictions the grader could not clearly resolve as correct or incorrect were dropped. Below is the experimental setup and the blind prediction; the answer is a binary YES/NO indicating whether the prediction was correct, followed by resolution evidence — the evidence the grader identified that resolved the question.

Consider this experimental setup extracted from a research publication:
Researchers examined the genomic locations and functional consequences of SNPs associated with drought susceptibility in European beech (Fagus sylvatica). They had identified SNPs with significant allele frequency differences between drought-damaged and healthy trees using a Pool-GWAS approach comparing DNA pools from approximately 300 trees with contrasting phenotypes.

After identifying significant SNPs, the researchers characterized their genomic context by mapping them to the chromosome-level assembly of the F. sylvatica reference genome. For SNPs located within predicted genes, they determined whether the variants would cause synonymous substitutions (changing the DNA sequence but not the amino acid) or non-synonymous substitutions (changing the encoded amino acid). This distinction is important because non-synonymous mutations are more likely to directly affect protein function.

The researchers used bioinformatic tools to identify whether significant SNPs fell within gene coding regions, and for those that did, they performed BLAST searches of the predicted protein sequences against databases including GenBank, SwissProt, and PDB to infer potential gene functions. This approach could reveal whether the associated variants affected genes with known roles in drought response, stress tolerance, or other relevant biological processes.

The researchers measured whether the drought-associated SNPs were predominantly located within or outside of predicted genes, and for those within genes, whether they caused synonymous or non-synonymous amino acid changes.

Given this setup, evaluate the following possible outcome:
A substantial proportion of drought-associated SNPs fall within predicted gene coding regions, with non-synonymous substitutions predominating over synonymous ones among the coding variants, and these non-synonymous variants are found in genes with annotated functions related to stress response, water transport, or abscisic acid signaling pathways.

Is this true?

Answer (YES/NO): NO